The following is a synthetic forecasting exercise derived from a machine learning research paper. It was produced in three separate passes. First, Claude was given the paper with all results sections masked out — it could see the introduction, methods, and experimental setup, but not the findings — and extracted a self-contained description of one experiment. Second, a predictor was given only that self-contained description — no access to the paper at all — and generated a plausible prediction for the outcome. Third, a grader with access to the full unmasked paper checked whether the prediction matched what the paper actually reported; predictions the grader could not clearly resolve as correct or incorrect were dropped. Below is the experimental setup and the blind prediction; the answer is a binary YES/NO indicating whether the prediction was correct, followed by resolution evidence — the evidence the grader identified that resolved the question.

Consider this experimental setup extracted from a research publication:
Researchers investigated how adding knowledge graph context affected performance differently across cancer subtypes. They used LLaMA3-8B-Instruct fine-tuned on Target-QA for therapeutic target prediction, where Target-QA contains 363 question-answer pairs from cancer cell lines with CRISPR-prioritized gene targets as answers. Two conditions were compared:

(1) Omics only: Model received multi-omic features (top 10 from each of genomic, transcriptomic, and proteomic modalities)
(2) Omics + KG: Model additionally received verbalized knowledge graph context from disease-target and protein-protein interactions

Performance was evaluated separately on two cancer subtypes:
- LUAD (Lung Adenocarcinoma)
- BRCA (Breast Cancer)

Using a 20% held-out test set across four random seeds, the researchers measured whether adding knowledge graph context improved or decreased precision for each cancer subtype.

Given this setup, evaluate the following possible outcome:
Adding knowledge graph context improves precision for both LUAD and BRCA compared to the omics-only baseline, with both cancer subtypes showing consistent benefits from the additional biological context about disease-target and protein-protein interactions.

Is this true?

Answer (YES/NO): NO